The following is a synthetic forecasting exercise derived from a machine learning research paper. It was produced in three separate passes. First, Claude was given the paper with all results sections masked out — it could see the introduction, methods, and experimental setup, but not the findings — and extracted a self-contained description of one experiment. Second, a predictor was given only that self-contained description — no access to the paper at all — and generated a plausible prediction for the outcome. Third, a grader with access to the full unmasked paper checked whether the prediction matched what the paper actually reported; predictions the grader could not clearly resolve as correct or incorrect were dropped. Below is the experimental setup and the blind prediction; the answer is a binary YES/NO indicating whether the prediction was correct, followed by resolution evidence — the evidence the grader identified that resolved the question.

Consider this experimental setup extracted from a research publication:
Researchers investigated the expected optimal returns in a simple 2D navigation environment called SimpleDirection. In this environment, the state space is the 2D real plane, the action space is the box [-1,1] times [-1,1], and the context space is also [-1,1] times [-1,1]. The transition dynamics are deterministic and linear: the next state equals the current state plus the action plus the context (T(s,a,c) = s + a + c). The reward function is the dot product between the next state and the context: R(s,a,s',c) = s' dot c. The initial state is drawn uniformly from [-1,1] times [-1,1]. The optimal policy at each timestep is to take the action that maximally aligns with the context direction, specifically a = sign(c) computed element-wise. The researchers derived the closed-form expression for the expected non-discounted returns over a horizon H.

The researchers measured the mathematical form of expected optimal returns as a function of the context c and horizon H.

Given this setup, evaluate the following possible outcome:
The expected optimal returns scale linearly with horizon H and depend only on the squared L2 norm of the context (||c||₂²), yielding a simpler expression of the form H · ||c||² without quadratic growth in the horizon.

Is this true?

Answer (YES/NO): NO